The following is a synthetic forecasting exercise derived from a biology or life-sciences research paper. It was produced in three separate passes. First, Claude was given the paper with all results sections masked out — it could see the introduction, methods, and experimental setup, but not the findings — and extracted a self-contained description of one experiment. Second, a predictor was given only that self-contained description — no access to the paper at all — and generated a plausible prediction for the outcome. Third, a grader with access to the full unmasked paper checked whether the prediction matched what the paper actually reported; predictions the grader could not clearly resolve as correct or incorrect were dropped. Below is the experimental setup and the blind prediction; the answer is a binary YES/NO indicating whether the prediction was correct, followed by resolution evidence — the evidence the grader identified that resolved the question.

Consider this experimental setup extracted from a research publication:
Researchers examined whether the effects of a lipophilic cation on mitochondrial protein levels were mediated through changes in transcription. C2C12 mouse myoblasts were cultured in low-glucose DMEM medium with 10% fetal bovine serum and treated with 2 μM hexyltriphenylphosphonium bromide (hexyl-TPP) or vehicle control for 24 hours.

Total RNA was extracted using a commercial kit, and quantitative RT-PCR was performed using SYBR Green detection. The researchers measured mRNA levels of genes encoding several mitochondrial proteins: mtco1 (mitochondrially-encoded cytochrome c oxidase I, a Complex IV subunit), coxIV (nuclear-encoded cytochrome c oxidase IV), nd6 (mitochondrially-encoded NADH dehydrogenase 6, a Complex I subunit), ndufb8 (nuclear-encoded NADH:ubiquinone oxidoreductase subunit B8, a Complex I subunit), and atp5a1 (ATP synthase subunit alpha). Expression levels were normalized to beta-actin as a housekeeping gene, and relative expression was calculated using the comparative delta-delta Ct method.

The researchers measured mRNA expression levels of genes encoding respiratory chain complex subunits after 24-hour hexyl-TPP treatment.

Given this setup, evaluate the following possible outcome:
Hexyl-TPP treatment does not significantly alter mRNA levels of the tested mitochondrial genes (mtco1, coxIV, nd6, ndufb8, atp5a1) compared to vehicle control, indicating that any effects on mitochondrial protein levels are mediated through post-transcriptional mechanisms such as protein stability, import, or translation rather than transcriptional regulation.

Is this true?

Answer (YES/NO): NO